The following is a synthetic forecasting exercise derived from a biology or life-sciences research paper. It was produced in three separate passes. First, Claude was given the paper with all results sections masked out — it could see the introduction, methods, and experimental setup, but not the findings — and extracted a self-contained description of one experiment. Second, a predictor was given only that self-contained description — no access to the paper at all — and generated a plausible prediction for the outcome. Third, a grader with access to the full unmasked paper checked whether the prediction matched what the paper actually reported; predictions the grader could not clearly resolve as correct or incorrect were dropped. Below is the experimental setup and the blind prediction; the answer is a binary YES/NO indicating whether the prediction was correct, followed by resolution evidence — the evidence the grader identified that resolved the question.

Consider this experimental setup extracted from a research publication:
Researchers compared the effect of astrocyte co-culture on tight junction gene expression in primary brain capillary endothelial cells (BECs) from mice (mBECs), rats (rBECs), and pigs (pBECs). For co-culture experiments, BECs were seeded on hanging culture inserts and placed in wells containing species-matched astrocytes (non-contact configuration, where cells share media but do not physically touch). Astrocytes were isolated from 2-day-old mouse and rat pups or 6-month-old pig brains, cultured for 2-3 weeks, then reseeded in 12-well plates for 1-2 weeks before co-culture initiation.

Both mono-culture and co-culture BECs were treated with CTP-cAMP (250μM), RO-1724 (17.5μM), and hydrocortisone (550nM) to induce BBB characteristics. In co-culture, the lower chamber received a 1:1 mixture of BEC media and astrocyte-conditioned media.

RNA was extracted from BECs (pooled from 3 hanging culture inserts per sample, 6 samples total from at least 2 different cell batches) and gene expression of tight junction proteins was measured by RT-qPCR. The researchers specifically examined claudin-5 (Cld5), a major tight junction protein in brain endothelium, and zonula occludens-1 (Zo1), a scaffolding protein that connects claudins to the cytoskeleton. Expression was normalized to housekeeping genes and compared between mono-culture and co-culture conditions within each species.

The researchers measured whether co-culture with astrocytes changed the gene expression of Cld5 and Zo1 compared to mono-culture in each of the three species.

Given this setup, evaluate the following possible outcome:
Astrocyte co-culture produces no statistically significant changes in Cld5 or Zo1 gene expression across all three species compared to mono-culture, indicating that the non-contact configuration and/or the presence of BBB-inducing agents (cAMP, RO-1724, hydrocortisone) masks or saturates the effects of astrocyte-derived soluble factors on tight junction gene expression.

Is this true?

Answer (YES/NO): NO